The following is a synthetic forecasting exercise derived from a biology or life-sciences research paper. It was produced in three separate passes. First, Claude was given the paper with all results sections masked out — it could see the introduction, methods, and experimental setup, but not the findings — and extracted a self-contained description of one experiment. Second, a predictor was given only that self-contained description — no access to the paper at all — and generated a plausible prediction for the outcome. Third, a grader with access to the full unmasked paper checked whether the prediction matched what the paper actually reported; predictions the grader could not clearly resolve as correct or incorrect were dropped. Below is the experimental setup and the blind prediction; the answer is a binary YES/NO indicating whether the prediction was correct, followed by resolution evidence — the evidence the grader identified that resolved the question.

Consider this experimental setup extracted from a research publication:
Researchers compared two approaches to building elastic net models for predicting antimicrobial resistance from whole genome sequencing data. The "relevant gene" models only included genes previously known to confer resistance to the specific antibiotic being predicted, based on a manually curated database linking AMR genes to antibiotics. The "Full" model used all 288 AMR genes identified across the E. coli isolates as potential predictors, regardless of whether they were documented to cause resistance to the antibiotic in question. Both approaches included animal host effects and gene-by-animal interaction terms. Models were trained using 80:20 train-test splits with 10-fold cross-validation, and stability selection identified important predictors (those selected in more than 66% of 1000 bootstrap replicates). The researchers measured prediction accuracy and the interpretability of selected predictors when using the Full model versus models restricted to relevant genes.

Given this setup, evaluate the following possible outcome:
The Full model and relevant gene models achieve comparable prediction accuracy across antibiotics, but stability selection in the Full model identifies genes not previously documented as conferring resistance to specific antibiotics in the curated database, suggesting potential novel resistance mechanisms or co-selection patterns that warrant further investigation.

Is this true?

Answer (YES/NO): NO